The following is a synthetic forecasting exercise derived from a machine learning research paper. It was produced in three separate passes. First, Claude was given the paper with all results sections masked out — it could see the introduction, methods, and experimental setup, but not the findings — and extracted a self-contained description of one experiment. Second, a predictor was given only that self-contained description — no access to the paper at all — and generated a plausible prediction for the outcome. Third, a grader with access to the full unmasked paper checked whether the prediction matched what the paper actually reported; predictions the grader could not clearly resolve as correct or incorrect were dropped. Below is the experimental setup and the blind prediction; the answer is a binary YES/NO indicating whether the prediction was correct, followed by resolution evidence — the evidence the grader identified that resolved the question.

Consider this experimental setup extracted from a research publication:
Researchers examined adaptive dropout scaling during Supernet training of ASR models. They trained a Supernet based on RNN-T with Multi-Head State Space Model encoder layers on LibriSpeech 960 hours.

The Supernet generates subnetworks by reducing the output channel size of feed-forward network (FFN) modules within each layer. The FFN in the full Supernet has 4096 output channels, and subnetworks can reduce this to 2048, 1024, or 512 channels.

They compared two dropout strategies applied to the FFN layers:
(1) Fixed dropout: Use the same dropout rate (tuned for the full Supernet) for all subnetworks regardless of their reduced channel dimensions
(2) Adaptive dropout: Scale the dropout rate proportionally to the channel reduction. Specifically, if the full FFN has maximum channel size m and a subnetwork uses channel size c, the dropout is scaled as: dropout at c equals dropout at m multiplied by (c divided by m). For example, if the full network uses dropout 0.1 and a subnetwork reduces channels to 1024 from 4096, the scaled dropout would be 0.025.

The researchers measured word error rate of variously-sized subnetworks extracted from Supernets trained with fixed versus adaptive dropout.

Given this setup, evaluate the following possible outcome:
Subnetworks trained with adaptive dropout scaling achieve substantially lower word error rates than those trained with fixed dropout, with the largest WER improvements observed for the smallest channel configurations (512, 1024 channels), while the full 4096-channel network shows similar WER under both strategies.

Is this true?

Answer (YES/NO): NO